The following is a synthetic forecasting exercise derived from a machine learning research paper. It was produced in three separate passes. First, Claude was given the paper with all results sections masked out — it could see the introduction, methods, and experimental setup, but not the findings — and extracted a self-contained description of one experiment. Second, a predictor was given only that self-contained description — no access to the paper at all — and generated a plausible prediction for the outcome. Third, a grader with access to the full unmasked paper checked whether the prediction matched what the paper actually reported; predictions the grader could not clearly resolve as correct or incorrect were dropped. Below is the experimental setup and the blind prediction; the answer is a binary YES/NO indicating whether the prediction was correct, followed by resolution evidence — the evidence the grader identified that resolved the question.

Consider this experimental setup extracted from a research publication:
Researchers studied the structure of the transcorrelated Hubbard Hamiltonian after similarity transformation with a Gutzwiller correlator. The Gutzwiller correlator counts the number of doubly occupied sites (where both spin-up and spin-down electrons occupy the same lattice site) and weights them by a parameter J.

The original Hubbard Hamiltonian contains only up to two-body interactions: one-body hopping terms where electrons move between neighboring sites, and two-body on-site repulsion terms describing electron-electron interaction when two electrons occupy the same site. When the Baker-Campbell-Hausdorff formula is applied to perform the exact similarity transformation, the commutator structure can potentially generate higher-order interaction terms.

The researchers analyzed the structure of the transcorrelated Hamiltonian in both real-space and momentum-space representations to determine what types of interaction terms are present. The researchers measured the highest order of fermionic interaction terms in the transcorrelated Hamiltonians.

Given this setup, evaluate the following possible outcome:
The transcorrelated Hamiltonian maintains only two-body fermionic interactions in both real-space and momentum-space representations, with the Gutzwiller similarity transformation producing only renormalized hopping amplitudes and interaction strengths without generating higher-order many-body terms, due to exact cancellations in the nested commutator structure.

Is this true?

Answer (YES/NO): NO